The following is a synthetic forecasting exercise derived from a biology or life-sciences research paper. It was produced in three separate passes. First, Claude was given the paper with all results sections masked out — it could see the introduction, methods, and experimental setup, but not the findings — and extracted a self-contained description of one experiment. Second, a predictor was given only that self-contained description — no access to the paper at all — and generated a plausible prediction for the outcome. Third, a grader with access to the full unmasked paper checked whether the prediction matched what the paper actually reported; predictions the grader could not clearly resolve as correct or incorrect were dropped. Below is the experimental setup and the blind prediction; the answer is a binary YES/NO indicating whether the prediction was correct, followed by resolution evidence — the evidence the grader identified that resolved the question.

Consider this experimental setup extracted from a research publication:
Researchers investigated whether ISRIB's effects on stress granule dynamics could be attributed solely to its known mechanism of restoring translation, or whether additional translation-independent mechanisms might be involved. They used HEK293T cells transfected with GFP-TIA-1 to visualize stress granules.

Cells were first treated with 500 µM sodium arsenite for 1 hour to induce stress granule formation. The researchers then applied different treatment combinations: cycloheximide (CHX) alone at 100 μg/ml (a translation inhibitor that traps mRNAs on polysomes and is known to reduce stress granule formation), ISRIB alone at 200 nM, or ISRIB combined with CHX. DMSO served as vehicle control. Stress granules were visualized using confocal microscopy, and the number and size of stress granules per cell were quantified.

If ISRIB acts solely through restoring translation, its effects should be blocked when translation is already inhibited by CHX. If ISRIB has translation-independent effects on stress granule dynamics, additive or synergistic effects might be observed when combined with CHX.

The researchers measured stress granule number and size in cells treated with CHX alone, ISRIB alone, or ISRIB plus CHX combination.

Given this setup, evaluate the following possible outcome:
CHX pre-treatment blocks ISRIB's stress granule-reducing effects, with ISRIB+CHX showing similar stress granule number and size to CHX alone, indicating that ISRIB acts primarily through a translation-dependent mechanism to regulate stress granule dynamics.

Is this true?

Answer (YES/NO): NO